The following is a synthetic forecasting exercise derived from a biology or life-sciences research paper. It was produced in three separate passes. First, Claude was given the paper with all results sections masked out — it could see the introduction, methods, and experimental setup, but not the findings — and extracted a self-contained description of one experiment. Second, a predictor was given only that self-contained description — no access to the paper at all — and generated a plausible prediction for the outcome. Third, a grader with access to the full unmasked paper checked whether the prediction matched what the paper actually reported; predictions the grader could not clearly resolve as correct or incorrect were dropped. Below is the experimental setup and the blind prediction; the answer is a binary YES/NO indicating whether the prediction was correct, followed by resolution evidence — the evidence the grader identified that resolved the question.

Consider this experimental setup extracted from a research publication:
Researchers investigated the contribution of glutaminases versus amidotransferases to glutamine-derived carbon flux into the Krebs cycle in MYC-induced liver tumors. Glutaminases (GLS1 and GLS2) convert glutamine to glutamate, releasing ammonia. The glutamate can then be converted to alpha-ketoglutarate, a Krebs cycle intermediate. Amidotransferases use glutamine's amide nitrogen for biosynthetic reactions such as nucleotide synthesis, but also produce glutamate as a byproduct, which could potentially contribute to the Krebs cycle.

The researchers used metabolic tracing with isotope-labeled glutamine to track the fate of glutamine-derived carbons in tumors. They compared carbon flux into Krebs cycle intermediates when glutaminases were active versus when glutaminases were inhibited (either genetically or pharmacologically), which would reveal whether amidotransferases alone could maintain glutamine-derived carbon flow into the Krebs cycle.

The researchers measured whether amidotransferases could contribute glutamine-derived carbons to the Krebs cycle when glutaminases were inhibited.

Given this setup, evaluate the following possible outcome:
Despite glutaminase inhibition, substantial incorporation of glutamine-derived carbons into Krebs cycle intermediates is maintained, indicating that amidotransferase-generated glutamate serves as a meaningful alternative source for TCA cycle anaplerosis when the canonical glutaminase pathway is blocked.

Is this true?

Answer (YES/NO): YES